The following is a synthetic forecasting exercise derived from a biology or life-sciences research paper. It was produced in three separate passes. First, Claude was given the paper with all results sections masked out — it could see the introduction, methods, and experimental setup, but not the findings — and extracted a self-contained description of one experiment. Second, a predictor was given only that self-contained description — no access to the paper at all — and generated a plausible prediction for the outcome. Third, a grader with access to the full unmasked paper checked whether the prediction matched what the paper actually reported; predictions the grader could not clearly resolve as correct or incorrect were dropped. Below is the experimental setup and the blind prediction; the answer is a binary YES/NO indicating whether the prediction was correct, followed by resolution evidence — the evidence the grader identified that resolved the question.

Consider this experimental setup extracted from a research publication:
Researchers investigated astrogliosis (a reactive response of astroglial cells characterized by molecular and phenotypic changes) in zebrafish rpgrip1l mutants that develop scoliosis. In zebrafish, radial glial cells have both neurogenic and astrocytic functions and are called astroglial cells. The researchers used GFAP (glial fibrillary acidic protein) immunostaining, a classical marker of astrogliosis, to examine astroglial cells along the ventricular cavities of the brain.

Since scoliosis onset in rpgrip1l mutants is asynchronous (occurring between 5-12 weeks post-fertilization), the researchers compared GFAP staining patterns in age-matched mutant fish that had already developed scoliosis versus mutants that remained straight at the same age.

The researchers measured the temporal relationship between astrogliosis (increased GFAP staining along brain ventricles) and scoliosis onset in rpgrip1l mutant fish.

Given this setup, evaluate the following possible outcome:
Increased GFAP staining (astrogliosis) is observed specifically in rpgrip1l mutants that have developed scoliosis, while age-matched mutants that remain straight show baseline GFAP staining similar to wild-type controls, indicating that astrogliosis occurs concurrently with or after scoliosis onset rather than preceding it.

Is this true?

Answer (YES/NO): NO